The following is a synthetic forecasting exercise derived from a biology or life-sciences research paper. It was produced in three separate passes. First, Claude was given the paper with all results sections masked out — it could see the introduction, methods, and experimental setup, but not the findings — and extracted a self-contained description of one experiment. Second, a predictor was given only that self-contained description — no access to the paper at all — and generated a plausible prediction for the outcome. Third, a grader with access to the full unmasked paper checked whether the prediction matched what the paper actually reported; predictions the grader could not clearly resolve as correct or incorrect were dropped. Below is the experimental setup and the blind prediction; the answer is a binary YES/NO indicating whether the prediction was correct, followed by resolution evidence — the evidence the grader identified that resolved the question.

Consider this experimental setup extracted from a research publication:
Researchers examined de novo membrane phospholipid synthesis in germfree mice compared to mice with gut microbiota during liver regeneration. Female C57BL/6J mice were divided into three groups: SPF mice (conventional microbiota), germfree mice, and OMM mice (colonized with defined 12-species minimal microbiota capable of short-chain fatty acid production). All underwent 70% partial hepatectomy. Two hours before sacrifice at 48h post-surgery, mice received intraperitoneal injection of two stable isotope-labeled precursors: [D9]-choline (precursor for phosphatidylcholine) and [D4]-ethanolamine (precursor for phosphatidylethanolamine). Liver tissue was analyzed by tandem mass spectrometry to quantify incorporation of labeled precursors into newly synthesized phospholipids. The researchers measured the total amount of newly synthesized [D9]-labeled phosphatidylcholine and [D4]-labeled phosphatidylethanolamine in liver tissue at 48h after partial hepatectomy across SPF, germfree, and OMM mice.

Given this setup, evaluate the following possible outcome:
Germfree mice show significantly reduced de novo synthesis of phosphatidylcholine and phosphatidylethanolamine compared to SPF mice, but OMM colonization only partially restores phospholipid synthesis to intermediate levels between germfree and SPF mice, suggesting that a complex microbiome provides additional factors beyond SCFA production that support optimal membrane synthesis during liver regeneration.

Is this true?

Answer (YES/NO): YES